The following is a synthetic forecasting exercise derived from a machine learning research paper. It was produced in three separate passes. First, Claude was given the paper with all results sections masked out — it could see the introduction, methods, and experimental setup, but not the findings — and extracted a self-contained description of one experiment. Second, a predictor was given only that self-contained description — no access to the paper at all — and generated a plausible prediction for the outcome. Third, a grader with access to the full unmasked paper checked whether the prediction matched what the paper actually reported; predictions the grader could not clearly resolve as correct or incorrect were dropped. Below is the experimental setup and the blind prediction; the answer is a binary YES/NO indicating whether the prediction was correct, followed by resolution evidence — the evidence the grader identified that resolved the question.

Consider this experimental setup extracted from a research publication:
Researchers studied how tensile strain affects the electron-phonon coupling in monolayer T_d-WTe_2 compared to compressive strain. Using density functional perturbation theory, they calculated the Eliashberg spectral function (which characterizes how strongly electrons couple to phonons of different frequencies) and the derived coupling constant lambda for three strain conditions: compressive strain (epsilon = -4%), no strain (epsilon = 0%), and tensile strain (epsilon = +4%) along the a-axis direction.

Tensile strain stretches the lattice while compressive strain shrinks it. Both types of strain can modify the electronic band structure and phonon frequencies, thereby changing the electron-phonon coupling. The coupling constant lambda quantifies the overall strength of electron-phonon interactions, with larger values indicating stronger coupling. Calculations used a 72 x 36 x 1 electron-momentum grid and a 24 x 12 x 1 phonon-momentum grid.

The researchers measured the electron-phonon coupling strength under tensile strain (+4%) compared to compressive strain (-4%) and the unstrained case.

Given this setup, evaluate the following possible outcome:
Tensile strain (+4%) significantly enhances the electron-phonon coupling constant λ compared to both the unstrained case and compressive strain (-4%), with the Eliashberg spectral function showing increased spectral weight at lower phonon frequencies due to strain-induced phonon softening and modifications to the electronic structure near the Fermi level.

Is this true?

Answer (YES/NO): NO